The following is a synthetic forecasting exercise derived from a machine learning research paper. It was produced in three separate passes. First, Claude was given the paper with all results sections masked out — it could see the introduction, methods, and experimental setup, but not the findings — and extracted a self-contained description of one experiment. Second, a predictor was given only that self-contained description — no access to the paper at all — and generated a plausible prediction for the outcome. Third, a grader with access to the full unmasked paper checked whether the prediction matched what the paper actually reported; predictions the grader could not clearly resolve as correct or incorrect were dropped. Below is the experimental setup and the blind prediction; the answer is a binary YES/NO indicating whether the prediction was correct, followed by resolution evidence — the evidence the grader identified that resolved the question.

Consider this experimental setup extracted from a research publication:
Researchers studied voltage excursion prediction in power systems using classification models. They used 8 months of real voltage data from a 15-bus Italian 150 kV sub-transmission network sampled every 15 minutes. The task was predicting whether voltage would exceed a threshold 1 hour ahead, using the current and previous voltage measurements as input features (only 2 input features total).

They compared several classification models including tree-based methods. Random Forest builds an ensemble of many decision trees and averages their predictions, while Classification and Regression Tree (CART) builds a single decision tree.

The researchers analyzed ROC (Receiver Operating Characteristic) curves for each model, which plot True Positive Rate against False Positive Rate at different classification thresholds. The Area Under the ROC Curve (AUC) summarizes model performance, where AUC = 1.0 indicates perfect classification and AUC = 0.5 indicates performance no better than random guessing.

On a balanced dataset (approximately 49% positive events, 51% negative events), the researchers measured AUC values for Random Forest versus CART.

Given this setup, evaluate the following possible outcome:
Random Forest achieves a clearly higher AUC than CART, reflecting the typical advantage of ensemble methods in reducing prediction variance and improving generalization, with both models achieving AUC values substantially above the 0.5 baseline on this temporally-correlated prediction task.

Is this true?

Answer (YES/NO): NO